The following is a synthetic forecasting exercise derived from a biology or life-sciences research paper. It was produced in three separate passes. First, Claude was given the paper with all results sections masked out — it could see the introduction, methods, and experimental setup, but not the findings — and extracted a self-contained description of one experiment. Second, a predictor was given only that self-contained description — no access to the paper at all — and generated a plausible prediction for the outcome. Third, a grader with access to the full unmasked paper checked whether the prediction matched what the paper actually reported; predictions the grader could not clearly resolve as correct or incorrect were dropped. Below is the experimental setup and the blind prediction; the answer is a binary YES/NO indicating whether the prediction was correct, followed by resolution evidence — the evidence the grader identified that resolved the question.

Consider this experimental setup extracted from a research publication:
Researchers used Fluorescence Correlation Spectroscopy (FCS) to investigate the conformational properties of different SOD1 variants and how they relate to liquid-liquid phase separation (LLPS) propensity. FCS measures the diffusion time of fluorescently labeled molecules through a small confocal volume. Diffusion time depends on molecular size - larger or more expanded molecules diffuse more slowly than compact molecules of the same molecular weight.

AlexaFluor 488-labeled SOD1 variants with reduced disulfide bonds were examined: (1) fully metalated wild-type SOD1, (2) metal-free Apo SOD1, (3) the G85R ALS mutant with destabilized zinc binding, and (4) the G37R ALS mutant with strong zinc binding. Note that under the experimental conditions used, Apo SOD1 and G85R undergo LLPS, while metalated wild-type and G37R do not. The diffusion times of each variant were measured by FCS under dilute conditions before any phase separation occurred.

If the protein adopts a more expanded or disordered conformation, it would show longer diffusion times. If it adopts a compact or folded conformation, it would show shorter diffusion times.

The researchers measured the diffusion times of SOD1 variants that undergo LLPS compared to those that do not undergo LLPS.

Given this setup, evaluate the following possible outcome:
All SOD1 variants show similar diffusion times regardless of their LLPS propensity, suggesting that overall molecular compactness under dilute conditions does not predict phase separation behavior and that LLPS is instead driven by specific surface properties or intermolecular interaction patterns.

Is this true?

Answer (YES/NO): NO